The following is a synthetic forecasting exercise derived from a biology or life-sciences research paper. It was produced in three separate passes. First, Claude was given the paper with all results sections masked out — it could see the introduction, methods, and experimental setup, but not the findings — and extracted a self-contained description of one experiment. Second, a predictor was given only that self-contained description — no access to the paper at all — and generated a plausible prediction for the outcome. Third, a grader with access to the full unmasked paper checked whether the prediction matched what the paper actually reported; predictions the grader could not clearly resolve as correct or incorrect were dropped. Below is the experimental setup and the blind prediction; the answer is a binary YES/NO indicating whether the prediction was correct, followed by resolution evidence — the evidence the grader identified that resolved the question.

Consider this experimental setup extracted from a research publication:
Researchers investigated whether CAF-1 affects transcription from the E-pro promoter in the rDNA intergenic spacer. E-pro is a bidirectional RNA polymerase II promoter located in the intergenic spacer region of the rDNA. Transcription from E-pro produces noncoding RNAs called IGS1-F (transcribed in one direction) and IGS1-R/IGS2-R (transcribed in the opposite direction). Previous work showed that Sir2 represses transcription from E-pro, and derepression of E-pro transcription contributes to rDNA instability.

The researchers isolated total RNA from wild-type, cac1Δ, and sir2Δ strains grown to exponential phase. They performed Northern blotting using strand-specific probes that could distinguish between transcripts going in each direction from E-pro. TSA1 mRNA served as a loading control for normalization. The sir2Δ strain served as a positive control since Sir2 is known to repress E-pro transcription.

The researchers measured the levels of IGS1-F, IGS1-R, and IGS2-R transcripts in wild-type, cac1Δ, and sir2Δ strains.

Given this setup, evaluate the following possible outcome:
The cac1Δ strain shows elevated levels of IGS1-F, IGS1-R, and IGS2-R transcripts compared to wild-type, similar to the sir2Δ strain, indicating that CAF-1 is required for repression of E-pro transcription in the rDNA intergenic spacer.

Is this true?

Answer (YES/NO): NO